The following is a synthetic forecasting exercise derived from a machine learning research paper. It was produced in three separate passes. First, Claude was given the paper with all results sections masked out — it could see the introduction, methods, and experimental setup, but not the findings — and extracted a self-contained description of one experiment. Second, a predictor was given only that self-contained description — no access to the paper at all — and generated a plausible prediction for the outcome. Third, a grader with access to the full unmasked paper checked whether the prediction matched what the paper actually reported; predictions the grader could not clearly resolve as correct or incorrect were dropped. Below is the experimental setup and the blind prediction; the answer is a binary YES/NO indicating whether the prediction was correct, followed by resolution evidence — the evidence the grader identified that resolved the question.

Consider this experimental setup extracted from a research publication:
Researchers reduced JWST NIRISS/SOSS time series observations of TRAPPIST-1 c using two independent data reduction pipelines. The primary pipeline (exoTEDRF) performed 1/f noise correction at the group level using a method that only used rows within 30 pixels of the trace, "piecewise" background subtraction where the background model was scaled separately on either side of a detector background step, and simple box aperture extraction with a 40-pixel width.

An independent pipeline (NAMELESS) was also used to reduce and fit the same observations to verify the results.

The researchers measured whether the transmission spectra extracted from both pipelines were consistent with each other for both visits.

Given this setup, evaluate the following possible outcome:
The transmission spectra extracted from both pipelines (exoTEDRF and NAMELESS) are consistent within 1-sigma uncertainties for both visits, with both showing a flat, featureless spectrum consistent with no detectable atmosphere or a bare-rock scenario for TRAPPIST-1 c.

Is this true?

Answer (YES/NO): NO